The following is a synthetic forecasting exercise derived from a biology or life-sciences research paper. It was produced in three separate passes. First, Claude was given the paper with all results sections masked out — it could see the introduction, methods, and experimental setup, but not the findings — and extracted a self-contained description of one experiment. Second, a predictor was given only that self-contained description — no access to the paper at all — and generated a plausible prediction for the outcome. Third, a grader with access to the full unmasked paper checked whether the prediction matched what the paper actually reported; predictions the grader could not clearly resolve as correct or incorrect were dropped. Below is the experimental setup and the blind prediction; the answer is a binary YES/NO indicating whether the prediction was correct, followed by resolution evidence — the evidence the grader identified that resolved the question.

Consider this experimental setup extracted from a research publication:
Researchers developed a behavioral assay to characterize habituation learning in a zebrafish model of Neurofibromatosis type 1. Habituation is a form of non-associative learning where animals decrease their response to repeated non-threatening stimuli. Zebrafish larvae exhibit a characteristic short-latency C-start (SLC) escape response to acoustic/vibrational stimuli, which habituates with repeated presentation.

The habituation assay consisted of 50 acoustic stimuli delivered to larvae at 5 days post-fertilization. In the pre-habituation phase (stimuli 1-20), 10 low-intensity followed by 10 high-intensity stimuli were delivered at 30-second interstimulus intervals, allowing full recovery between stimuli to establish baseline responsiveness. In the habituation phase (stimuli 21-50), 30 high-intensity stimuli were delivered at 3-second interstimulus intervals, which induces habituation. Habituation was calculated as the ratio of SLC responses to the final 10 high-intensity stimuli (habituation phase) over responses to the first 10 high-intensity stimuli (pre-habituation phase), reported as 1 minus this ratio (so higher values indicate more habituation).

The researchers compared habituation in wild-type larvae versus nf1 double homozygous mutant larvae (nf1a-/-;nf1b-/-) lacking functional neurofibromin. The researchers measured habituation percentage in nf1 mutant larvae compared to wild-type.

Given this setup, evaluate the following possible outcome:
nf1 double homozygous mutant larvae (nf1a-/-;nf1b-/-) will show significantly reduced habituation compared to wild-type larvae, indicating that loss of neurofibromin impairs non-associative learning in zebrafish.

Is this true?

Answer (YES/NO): YES